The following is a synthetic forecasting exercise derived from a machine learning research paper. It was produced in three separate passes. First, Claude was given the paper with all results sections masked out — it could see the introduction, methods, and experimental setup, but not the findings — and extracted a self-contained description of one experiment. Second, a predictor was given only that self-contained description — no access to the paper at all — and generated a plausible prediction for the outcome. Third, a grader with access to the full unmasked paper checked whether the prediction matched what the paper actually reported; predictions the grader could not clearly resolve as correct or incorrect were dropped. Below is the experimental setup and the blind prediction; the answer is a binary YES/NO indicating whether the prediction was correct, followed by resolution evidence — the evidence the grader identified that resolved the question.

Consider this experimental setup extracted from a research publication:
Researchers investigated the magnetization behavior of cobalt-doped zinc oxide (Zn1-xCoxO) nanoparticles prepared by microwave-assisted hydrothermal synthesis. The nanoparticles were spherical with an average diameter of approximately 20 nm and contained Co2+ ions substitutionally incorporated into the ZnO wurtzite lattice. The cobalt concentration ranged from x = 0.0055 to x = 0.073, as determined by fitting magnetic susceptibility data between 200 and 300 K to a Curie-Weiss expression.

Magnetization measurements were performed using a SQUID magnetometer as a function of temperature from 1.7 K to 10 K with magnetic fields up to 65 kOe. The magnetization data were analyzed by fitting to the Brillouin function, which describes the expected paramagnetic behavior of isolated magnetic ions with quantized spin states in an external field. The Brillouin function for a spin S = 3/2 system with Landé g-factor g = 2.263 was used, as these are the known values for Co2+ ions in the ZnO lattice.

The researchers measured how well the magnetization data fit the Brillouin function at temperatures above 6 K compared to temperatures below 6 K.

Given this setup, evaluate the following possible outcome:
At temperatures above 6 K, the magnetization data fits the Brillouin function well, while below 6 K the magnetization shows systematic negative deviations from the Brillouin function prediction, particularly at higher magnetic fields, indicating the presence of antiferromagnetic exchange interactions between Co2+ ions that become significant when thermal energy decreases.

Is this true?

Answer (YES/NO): NO